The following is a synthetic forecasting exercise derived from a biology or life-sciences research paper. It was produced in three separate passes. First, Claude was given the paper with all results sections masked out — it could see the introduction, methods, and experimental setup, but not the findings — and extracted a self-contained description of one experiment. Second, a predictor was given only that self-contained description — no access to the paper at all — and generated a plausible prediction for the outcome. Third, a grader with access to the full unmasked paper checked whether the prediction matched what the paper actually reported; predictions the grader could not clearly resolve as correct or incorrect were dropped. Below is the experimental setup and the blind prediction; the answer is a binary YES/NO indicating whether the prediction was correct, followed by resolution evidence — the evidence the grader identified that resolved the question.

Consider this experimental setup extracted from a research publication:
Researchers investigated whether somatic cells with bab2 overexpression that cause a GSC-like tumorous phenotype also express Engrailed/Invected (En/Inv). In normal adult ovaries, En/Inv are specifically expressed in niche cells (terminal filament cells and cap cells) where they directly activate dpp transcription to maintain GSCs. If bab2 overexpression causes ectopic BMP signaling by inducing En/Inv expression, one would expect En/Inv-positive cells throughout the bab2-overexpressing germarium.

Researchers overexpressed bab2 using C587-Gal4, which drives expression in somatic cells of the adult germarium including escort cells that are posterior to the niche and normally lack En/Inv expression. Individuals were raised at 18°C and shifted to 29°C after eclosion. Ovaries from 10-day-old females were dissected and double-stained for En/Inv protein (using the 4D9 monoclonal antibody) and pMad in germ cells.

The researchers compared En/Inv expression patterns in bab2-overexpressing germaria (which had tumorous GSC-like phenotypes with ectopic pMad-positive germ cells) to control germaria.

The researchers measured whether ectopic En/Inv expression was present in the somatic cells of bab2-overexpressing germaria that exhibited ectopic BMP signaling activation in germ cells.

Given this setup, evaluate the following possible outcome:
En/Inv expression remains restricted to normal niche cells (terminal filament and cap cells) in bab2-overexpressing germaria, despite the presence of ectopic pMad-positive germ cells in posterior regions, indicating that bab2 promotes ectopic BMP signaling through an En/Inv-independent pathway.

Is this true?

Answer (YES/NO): YES